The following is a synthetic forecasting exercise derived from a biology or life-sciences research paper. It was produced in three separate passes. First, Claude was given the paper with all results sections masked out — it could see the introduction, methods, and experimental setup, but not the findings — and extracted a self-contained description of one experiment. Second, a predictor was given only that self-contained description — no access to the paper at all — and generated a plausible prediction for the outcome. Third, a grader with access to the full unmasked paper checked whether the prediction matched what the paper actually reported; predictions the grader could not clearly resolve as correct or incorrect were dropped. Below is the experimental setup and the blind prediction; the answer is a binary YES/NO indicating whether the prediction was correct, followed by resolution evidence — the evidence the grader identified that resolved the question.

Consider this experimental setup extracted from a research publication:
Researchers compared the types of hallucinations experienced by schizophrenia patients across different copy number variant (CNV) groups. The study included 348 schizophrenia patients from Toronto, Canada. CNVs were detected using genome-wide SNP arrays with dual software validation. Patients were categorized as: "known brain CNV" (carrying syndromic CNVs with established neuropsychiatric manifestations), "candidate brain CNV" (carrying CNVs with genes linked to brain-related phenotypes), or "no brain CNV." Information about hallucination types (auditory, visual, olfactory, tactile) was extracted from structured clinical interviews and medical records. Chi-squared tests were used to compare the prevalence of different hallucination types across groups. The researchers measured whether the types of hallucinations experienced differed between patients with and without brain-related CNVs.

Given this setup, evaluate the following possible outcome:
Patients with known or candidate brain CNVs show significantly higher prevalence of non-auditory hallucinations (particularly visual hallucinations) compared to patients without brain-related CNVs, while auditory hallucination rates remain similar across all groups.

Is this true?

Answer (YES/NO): NO